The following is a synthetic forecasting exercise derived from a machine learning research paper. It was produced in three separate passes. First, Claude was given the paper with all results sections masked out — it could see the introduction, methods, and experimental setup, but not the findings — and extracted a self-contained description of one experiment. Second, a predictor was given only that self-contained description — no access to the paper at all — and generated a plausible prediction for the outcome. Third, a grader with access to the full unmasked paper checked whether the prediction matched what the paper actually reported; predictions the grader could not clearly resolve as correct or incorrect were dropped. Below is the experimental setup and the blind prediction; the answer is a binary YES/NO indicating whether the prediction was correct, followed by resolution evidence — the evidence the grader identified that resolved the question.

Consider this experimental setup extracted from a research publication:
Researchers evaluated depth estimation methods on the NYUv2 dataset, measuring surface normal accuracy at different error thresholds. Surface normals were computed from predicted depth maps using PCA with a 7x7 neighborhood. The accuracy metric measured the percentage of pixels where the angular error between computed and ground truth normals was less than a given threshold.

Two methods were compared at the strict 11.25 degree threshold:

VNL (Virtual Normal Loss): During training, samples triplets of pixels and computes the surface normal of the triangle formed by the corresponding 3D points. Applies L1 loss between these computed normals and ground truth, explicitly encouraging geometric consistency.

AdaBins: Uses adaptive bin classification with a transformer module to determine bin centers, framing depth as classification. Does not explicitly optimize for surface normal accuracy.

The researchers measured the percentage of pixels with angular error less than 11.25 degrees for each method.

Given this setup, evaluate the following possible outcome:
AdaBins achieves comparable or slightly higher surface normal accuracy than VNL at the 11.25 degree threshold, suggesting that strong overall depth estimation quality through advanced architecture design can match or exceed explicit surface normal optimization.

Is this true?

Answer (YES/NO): NO